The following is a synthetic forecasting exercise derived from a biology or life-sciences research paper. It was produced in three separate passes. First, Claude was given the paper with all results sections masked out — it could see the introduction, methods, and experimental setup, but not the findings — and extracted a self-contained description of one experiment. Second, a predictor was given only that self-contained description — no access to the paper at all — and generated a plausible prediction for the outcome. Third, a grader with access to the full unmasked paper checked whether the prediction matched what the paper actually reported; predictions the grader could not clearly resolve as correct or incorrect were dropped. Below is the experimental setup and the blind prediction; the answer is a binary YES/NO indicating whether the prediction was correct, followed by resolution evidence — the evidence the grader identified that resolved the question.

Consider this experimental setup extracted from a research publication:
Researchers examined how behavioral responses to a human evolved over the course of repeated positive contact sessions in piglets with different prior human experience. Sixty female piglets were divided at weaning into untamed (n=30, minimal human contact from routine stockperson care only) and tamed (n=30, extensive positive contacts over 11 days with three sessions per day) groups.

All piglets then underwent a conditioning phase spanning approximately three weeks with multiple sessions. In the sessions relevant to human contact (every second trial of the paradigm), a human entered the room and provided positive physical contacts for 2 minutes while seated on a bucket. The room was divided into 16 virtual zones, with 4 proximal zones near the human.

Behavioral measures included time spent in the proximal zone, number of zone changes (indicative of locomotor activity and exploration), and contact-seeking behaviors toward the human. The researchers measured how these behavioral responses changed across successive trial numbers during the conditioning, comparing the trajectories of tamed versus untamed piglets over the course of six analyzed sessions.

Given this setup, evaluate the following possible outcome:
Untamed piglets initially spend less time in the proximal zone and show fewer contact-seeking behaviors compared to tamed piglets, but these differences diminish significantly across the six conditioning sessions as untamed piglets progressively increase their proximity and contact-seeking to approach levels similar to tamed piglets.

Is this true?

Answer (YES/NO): NO